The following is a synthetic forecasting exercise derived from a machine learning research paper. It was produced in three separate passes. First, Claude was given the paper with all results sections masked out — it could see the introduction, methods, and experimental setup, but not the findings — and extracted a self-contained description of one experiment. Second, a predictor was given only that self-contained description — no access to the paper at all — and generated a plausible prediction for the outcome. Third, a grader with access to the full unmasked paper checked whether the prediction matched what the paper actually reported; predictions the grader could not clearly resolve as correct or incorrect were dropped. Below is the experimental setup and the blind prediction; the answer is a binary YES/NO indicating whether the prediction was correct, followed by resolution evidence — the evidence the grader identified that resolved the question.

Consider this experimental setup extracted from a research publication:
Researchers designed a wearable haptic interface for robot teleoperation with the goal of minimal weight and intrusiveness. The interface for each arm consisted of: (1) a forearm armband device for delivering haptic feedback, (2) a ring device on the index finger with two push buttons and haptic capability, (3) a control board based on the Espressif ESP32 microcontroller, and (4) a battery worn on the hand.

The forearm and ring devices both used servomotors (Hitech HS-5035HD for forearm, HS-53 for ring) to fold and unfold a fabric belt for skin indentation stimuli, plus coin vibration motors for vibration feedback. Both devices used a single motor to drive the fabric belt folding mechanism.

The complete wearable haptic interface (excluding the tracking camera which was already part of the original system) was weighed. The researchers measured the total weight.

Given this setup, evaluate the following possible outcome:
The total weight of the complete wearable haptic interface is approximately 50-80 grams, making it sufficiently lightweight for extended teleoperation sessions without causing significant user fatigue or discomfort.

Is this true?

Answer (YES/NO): NO